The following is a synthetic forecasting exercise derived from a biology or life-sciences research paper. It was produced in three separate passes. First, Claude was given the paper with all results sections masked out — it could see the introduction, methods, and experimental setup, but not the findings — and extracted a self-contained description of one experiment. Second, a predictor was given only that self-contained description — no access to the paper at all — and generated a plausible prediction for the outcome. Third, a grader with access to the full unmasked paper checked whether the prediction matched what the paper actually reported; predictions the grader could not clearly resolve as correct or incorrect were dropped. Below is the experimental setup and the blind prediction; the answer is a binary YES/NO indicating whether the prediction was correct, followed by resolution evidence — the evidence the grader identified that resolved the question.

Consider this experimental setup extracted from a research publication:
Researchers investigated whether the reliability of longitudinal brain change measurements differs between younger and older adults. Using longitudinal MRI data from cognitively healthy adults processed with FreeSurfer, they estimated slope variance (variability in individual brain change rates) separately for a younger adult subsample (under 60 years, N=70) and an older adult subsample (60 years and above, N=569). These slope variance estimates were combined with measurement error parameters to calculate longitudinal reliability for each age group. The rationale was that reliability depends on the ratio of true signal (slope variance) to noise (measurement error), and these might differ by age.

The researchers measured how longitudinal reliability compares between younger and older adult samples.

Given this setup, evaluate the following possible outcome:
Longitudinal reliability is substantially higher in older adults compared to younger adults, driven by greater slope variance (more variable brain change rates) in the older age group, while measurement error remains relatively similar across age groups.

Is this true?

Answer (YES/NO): YES